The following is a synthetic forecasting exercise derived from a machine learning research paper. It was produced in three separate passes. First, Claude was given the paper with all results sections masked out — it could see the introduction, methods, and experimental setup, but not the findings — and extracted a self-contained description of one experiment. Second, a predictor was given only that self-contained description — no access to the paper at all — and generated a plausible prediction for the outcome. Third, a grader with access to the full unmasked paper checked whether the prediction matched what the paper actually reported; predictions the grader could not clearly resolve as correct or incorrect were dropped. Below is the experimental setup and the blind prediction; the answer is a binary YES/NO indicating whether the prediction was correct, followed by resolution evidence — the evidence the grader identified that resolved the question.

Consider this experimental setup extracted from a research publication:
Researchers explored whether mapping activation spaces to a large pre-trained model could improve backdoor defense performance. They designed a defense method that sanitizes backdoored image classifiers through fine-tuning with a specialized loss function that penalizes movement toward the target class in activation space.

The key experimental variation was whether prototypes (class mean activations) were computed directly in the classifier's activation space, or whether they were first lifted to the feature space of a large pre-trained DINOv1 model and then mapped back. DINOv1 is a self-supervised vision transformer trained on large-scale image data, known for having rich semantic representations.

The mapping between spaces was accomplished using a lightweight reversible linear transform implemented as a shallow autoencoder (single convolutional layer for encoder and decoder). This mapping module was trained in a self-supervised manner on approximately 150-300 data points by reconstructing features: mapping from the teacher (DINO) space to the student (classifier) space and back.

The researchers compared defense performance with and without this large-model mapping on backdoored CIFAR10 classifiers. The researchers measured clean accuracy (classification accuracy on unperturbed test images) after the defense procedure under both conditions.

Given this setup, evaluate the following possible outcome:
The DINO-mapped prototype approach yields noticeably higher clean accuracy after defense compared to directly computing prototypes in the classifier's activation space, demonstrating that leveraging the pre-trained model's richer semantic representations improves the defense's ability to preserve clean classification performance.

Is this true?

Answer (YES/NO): YES